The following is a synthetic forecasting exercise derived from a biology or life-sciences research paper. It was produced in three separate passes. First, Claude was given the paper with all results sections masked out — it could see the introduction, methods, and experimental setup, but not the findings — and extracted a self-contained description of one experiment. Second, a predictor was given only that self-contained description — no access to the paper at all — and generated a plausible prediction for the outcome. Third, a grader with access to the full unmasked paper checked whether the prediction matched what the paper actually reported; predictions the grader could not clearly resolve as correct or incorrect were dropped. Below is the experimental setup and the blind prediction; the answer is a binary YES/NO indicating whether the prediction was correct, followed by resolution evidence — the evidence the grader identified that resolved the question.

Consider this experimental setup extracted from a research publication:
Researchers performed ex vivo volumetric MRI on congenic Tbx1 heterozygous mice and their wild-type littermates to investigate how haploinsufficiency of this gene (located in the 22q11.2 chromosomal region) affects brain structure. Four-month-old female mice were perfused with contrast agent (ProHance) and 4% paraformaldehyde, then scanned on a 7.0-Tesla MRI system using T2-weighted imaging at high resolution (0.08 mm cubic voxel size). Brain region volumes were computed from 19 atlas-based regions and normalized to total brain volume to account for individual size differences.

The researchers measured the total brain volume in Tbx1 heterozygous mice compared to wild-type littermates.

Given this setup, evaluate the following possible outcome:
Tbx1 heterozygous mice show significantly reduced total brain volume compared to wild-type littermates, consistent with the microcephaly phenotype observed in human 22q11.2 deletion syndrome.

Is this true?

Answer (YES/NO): NO